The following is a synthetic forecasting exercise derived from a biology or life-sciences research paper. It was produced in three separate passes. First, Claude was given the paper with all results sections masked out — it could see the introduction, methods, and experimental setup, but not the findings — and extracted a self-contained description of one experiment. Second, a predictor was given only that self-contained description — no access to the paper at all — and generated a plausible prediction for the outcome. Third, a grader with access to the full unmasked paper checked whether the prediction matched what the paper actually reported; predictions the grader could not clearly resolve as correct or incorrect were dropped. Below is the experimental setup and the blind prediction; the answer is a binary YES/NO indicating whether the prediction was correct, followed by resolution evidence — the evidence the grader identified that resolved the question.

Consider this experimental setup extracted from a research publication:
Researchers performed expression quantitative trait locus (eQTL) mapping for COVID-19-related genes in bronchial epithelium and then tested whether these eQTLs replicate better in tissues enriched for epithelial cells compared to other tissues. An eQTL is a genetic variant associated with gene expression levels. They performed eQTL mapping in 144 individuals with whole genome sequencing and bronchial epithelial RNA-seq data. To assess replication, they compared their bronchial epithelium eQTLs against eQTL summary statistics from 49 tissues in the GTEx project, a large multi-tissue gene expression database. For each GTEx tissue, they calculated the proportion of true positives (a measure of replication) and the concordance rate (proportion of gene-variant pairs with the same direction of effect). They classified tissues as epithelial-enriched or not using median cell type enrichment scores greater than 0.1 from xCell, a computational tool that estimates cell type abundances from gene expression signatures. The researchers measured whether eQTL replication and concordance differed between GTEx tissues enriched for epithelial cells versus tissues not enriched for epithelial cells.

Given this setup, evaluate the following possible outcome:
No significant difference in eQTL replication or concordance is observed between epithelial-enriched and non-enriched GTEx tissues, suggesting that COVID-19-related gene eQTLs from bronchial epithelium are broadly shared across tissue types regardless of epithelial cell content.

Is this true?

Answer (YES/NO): NO